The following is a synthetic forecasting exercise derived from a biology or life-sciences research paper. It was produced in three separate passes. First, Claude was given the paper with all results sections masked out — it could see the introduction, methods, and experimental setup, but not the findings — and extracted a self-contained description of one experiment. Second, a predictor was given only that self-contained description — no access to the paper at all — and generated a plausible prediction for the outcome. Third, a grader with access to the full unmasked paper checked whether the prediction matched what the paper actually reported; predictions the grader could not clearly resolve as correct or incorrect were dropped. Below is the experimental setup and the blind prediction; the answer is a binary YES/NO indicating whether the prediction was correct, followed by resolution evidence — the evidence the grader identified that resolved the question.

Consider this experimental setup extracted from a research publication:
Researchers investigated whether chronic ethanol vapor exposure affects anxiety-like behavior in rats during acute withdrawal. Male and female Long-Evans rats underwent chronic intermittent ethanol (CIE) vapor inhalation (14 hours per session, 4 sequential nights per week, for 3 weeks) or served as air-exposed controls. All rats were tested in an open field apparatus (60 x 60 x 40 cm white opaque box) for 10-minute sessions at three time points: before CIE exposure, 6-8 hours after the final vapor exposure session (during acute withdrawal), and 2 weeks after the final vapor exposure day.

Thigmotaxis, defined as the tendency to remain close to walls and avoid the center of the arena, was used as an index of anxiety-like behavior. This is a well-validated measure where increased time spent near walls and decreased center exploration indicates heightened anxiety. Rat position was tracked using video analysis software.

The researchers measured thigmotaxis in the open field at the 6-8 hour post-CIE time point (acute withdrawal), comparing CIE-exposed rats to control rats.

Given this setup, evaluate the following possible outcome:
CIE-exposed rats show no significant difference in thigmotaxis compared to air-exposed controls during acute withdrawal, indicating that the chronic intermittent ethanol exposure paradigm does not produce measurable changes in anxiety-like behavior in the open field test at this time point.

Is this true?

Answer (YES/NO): NO